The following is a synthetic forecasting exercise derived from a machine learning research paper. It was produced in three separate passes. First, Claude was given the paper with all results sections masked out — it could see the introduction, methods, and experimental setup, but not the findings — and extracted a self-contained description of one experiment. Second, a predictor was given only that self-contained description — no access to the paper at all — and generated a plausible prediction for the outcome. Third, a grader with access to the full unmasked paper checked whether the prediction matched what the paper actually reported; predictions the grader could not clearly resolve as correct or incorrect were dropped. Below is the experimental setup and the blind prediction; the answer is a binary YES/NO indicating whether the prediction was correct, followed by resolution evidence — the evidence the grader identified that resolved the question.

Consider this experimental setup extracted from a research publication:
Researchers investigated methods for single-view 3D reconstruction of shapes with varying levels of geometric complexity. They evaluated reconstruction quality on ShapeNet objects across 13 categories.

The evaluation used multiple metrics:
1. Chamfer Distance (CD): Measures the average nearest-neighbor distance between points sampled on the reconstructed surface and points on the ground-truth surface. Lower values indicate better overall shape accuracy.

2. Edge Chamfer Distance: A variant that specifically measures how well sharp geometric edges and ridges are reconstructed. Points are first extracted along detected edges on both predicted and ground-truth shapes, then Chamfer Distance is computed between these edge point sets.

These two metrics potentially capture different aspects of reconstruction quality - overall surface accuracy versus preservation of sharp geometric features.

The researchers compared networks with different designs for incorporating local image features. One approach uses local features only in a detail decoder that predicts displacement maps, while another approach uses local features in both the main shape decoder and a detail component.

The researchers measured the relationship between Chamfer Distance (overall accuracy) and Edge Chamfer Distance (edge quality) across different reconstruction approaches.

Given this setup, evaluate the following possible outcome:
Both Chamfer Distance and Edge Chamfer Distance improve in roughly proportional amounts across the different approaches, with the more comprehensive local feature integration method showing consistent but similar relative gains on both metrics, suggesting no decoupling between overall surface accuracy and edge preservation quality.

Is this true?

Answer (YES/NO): NO